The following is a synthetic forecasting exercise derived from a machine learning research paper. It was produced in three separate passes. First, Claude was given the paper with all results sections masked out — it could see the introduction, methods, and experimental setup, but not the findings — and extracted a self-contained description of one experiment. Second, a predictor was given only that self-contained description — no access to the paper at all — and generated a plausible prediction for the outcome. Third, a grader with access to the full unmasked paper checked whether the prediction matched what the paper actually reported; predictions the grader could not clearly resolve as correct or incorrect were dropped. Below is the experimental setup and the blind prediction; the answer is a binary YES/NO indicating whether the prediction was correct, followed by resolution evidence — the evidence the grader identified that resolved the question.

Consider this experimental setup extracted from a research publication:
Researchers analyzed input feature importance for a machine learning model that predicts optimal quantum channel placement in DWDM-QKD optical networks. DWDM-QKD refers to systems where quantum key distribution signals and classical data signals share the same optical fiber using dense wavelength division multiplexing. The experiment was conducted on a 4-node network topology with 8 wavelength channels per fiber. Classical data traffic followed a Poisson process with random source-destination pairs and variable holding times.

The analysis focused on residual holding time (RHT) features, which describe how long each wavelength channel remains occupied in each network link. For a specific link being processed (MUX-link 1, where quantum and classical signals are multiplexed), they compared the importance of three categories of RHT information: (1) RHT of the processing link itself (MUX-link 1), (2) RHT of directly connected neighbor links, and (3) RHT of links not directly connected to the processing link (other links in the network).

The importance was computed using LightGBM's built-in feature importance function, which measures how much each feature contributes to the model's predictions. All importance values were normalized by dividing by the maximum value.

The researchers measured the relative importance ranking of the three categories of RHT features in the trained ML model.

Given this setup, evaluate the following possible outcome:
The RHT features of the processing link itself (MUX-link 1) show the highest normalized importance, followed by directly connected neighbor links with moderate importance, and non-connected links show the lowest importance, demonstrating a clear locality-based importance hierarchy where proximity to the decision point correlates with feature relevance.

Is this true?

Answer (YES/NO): YES